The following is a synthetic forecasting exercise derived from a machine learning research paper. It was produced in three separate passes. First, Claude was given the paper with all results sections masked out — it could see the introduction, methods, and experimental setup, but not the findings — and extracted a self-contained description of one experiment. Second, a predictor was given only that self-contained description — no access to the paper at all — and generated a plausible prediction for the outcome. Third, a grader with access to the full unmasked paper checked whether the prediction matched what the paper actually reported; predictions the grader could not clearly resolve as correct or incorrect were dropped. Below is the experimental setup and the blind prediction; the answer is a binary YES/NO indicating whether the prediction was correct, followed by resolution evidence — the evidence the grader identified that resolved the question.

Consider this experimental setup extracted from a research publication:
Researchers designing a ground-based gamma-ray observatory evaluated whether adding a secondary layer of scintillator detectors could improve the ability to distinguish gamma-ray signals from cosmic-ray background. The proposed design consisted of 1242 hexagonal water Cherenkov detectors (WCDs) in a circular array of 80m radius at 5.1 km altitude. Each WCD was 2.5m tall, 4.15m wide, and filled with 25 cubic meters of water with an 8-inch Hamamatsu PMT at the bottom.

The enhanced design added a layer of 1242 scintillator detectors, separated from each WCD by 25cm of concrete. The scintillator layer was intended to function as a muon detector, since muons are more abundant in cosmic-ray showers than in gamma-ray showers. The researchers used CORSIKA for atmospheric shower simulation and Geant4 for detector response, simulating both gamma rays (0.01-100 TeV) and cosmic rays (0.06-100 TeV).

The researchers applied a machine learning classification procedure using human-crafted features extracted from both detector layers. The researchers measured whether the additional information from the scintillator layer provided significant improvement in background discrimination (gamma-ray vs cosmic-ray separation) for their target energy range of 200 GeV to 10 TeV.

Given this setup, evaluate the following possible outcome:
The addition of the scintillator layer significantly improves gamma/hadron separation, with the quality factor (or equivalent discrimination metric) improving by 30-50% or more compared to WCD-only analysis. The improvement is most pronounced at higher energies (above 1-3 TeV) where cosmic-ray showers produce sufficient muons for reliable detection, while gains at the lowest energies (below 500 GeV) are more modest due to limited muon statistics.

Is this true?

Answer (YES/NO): NO